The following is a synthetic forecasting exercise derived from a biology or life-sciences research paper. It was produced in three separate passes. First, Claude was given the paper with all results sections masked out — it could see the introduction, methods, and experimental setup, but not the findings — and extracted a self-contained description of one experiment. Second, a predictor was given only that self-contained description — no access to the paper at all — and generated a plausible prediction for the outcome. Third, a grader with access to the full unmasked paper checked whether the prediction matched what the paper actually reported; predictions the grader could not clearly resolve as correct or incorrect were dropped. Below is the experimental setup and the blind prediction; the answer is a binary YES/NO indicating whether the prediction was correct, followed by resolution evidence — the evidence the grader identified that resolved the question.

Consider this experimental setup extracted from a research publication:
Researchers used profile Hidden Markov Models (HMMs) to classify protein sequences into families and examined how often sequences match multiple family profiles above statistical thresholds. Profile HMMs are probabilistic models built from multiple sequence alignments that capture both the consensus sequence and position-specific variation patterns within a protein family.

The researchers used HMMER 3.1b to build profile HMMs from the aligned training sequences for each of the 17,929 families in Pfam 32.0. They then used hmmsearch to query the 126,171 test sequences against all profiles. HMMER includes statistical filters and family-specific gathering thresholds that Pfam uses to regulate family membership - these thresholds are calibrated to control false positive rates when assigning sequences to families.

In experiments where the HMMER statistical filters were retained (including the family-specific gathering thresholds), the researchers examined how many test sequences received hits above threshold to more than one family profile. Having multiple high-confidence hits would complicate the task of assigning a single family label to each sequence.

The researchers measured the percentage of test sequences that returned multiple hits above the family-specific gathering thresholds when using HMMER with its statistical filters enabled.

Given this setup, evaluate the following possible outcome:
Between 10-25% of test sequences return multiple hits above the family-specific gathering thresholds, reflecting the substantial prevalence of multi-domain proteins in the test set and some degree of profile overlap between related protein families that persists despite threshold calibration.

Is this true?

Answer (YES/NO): NO